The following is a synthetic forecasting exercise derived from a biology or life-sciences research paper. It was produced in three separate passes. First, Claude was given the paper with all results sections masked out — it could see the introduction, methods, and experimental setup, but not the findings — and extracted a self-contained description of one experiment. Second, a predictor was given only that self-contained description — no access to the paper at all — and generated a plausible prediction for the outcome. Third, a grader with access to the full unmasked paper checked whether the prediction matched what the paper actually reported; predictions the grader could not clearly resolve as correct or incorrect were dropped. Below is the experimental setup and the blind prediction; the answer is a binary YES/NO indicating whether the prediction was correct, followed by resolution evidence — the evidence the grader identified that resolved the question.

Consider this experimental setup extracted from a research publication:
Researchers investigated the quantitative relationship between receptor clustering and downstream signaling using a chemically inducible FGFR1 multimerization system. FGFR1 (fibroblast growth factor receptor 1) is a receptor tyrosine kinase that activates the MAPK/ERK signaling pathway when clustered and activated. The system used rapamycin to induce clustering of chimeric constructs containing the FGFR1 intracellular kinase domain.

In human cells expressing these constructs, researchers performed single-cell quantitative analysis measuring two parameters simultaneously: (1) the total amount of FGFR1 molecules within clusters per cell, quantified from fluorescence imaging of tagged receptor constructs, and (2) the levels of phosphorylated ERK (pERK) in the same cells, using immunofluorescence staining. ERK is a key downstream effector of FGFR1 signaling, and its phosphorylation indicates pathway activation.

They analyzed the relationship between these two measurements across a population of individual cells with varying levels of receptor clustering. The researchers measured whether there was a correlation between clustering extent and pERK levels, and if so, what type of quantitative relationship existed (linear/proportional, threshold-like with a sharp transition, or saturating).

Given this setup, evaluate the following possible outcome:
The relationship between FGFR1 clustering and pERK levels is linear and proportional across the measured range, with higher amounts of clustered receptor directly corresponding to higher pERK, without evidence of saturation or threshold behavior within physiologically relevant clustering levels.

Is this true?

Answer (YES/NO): YES